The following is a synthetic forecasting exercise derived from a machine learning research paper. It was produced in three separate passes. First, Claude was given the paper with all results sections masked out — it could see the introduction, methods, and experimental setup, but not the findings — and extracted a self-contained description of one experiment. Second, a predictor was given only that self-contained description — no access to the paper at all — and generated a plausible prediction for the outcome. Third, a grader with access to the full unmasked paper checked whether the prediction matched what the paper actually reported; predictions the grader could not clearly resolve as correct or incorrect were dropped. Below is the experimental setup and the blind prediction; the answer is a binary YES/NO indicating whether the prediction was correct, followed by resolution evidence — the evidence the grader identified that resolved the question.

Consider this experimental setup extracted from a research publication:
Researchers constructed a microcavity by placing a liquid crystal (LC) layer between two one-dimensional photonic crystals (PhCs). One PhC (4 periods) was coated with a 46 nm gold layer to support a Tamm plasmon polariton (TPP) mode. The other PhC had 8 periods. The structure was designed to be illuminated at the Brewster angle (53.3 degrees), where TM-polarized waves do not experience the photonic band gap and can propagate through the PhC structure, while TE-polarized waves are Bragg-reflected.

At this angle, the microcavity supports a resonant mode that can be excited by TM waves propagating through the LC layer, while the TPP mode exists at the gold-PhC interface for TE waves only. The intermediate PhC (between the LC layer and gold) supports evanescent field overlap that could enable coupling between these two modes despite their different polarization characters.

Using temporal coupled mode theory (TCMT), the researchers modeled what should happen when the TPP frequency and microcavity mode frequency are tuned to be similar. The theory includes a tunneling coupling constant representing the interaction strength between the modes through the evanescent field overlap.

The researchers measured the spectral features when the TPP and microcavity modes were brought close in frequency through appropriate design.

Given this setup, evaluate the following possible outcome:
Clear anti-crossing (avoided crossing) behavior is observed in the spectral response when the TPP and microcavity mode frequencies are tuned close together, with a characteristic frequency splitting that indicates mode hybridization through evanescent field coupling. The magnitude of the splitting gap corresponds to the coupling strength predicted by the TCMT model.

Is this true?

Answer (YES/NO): YES